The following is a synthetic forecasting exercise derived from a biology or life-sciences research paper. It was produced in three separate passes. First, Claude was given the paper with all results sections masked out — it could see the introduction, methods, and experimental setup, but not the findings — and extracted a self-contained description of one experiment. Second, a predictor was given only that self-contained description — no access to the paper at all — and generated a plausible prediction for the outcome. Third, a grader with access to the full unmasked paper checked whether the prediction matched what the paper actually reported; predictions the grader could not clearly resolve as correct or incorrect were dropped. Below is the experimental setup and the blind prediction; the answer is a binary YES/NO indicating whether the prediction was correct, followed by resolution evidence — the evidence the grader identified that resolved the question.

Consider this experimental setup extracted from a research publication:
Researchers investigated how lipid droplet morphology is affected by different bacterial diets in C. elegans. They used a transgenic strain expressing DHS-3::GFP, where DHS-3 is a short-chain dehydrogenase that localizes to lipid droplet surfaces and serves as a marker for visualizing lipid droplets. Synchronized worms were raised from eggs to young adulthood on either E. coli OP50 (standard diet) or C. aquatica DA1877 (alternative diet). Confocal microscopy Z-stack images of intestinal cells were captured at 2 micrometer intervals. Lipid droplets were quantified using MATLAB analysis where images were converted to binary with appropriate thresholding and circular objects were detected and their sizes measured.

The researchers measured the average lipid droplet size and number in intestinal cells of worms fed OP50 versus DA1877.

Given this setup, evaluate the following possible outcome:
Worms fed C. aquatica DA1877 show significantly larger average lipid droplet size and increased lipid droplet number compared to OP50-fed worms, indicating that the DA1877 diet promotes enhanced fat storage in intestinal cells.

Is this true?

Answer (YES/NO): NO